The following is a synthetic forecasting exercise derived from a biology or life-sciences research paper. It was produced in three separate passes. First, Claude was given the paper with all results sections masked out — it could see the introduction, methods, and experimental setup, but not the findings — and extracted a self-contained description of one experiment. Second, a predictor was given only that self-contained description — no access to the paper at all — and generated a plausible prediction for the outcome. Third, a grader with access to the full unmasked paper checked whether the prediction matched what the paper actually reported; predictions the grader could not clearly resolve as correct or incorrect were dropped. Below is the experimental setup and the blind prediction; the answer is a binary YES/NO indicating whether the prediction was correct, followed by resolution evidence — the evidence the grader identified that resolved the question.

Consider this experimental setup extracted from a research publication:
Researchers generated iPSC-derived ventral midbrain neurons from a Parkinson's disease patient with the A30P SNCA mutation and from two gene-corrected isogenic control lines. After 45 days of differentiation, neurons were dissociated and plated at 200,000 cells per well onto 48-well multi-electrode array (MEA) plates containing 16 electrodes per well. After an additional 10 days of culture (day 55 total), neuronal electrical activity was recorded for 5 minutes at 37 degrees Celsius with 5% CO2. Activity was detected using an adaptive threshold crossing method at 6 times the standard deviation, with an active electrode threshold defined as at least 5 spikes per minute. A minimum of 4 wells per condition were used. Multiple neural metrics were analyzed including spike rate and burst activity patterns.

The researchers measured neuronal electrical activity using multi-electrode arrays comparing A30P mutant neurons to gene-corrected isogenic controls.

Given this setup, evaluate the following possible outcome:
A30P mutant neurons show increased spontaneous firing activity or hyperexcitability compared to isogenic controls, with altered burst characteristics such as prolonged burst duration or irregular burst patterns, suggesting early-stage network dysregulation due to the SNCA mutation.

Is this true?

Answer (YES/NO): NO